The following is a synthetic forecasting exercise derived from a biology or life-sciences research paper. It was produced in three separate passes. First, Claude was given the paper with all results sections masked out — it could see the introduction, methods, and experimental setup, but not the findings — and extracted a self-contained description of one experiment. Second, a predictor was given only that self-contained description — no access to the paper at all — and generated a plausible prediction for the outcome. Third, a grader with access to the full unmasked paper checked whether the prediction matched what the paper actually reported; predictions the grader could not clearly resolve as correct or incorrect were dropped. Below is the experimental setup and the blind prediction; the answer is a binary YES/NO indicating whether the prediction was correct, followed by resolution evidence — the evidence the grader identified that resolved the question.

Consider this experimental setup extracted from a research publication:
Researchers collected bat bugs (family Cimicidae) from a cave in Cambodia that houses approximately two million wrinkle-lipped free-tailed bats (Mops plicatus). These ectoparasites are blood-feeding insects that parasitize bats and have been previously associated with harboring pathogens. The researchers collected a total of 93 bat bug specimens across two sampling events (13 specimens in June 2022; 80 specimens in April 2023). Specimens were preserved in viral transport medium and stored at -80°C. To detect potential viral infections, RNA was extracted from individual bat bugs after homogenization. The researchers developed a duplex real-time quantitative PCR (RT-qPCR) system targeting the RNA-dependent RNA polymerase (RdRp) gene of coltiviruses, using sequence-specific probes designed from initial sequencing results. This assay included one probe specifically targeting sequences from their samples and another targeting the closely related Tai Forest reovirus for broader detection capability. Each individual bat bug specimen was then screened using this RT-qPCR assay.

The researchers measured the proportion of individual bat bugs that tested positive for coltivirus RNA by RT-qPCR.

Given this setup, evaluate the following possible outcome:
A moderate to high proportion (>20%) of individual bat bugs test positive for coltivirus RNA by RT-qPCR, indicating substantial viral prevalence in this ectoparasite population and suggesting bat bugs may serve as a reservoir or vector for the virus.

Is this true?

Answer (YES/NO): NO